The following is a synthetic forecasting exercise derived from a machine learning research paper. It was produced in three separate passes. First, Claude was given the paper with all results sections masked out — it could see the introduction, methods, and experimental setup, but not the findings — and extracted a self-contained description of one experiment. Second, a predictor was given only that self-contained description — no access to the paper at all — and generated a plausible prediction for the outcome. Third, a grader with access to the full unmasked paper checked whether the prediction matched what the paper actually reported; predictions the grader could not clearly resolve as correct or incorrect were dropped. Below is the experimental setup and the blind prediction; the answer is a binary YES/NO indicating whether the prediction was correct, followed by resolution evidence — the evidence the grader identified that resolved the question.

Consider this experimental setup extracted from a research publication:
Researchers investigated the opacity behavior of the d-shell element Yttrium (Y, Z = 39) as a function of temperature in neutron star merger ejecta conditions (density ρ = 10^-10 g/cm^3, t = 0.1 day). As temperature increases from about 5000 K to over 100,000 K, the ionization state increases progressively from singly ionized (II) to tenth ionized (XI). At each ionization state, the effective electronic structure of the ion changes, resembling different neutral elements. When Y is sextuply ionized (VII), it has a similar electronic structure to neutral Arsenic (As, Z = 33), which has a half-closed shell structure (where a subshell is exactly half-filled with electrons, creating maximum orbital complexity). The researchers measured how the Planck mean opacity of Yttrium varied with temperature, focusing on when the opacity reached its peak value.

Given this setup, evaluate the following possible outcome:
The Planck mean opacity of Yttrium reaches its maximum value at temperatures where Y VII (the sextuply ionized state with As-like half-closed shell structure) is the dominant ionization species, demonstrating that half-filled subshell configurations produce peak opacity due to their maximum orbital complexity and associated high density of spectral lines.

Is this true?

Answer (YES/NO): YES